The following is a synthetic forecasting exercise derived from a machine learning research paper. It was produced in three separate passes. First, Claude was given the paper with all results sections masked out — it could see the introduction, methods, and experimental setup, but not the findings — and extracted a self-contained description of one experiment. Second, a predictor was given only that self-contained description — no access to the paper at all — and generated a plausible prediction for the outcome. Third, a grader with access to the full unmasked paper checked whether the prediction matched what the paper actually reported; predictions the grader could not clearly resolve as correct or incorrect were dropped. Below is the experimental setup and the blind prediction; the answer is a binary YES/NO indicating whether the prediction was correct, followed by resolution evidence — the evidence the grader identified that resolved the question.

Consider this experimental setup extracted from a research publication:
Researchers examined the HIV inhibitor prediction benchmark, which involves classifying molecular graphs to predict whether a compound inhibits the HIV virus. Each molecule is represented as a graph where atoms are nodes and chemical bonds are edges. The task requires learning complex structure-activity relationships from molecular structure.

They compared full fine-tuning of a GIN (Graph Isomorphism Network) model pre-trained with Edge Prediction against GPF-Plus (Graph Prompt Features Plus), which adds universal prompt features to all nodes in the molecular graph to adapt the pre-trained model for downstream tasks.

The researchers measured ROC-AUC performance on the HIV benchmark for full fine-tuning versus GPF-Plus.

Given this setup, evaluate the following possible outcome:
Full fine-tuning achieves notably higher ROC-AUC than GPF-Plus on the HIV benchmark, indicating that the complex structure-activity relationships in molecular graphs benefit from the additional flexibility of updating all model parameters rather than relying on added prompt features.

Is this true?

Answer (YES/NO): NO